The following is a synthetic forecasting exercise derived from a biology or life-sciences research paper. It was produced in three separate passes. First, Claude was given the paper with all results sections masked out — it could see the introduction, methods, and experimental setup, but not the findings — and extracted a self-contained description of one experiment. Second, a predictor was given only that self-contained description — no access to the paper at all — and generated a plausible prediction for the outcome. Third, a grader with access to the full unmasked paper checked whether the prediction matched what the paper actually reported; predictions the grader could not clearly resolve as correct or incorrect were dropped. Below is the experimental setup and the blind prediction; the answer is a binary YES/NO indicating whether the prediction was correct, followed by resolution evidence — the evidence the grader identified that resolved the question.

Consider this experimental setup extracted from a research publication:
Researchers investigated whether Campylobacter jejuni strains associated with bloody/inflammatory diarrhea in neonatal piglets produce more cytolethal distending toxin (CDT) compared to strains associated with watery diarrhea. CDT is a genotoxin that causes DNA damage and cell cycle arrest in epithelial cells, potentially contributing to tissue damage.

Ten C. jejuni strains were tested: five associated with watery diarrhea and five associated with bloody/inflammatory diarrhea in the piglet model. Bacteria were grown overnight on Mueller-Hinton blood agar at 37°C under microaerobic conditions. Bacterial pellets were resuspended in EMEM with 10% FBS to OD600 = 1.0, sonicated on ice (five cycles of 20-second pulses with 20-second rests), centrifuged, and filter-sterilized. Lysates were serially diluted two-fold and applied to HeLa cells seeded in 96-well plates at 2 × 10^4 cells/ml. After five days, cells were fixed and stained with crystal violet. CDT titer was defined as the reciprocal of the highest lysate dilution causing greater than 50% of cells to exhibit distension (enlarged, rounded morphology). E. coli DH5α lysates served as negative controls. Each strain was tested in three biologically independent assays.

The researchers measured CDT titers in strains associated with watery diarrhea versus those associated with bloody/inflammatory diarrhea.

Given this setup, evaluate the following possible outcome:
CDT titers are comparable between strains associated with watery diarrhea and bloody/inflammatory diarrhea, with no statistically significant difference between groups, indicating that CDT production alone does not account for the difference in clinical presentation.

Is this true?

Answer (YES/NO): YES